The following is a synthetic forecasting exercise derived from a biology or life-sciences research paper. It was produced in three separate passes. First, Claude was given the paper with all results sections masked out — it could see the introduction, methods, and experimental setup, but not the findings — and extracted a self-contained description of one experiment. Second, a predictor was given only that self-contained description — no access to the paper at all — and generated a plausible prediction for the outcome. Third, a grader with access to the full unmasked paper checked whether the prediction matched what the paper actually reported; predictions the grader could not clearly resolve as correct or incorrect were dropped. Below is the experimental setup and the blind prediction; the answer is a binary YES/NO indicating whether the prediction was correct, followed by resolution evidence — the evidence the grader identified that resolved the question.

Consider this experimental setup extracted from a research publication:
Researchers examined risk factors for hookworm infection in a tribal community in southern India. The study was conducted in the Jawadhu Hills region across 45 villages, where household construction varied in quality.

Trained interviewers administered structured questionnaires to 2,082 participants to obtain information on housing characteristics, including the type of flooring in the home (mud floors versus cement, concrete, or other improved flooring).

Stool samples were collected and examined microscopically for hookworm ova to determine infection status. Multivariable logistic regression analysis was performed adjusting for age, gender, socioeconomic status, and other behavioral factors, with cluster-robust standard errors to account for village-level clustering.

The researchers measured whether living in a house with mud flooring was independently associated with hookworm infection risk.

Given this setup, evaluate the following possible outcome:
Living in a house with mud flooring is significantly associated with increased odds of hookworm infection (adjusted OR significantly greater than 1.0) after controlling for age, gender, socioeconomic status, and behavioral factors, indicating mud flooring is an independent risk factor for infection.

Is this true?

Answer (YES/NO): YES